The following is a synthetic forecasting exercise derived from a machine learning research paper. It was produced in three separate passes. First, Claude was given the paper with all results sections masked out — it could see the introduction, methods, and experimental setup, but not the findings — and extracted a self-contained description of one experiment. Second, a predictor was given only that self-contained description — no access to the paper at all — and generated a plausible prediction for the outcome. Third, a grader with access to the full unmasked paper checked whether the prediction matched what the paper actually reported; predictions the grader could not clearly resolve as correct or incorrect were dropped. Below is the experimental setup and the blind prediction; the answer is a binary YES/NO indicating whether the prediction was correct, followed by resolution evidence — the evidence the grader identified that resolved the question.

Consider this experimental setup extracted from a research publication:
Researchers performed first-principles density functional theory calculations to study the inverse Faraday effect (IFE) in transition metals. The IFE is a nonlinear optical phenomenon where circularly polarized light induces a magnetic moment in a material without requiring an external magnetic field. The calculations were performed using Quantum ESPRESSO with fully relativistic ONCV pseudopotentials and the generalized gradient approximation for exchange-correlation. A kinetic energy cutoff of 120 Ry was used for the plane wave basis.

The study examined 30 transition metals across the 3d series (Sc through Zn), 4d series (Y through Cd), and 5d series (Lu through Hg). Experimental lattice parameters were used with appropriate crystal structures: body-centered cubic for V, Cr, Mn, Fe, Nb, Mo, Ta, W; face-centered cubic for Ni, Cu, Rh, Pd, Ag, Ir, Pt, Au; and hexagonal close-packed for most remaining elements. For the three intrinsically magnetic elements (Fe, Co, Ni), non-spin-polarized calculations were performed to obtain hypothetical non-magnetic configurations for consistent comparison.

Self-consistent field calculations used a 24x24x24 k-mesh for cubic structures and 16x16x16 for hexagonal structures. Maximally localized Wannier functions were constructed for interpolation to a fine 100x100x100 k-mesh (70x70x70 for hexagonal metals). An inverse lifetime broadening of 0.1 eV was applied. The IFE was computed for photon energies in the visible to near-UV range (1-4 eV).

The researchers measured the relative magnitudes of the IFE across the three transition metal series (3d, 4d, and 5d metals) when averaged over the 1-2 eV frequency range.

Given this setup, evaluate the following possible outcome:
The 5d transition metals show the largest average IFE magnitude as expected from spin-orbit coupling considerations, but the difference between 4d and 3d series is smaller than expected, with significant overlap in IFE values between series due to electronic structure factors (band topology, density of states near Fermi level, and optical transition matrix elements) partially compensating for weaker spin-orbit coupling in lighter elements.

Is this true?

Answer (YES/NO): NO